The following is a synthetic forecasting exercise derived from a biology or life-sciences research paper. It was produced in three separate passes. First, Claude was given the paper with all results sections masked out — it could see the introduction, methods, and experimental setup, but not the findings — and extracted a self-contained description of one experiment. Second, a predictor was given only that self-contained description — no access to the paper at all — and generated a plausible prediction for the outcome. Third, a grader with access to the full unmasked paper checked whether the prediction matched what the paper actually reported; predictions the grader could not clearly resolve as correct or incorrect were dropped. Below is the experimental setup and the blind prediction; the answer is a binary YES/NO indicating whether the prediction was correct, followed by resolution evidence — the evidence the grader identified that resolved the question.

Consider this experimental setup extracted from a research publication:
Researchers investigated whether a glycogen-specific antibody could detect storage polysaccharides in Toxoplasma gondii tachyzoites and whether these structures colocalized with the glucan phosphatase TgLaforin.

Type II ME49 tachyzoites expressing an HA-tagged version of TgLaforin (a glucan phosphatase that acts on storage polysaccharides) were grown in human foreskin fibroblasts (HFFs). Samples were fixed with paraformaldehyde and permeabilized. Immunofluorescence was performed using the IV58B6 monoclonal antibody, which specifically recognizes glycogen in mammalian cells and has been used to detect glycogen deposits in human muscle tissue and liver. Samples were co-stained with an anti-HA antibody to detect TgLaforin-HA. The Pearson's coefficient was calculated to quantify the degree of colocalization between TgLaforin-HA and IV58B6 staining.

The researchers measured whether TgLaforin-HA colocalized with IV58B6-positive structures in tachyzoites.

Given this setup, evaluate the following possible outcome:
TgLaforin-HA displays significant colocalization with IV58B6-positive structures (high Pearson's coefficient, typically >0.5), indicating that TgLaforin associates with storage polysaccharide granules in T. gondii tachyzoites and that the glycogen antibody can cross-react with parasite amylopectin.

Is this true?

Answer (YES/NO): NO